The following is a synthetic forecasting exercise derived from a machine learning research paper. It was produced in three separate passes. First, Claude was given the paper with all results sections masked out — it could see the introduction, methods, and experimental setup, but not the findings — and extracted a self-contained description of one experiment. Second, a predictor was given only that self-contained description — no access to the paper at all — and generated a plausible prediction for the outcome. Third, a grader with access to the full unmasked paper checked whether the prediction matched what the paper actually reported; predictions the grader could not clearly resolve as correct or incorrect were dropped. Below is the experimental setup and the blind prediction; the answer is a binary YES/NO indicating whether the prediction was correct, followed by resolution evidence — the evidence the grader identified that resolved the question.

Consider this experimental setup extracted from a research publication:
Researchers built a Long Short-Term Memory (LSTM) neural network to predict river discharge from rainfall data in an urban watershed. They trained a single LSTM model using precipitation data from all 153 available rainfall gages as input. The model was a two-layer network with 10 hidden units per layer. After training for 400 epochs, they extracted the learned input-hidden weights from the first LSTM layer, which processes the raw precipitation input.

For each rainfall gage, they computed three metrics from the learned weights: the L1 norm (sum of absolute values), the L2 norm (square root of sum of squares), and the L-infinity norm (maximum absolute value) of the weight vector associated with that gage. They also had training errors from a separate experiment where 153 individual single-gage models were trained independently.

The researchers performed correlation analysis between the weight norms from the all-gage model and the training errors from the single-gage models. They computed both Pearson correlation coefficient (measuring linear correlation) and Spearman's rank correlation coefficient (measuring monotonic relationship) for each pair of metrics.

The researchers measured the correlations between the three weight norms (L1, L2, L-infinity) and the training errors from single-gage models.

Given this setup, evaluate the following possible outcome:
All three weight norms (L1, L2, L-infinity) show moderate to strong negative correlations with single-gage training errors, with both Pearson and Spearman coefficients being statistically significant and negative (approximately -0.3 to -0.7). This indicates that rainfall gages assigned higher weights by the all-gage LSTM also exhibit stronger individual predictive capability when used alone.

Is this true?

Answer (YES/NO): YES